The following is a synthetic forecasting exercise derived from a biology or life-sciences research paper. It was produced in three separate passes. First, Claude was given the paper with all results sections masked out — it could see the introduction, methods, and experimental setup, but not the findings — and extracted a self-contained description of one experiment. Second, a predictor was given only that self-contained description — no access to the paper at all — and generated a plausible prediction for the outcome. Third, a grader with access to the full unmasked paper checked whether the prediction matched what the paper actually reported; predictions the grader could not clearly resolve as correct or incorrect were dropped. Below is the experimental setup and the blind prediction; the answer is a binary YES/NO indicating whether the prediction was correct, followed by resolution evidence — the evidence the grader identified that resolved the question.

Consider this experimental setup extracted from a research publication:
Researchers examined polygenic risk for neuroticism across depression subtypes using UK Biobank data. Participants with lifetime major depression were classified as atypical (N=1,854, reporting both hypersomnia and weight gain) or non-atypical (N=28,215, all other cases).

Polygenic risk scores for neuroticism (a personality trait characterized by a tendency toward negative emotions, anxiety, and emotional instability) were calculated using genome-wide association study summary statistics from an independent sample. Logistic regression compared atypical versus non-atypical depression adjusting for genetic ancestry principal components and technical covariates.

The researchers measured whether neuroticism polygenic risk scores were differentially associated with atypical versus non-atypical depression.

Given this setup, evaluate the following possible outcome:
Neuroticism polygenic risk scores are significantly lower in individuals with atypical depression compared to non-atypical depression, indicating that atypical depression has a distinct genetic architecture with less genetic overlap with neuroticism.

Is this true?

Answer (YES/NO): NO